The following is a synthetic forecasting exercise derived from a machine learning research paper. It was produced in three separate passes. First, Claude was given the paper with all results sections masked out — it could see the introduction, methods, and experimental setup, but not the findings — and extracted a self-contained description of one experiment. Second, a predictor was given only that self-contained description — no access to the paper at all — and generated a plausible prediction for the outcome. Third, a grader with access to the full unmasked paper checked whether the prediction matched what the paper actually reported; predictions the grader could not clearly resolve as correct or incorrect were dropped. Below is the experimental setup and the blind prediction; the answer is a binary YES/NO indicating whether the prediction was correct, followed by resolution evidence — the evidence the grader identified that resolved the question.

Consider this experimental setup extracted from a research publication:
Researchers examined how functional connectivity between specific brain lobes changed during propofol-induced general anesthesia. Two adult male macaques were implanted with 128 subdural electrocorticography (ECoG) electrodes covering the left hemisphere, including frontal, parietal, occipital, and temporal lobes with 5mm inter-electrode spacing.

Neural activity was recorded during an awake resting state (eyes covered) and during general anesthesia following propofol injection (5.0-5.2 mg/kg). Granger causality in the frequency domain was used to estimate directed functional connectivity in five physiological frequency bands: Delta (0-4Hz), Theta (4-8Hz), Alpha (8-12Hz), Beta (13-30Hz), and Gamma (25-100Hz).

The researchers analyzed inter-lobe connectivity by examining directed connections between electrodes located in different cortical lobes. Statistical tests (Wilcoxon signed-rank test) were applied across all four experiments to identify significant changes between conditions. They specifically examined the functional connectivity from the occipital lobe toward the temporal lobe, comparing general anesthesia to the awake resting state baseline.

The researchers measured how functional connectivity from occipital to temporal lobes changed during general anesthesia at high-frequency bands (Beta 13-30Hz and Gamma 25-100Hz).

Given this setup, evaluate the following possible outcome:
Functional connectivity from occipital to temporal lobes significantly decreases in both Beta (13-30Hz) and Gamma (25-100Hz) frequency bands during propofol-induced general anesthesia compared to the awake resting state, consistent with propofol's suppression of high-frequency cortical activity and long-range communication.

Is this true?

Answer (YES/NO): NO